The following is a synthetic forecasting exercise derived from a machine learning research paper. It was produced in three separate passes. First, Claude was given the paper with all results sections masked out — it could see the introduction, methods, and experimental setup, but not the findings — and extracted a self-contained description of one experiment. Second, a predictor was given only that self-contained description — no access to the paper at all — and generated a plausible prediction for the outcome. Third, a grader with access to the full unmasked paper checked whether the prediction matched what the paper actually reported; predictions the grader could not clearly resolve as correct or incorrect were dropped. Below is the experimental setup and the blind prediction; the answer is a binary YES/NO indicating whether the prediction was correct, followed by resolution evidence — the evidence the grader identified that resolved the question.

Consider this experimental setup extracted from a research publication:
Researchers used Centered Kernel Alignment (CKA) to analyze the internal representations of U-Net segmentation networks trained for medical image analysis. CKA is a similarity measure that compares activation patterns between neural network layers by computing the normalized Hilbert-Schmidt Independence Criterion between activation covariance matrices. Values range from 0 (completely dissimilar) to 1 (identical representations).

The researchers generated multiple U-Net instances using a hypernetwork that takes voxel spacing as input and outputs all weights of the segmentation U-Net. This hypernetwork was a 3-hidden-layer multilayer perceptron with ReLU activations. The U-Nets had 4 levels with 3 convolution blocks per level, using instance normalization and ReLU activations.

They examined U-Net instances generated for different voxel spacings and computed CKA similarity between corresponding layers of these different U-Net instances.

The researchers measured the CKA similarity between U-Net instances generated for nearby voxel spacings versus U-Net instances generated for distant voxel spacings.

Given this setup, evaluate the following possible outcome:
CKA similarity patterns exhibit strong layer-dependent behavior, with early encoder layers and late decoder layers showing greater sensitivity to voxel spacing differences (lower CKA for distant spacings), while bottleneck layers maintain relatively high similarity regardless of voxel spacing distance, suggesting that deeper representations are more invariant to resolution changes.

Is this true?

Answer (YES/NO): NO